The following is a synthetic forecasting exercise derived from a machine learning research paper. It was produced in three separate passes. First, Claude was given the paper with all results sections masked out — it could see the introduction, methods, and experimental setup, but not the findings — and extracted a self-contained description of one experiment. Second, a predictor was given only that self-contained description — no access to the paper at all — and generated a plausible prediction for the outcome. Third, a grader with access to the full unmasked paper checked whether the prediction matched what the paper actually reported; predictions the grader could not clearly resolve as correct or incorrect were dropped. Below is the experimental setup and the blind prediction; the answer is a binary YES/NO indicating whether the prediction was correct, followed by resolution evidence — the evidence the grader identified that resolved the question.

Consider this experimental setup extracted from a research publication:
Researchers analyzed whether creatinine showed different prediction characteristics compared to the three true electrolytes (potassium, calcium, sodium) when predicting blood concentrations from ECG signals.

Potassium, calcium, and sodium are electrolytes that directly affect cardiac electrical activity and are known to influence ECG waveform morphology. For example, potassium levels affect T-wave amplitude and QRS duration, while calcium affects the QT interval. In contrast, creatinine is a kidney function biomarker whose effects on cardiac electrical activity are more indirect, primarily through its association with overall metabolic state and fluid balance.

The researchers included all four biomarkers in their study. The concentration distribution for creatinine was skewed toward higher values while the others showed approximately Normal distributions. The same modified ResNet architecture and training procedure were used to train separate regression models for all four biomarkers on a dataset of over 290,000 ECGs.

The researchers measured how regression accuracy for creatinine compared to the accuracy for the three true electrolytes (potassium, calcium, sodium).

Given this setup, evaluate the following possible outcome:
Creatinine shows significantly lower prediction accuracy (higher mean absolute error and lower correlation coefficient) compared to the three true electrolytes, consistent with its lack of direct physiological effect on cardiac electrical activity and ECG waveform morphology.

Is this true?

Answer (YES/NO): NO